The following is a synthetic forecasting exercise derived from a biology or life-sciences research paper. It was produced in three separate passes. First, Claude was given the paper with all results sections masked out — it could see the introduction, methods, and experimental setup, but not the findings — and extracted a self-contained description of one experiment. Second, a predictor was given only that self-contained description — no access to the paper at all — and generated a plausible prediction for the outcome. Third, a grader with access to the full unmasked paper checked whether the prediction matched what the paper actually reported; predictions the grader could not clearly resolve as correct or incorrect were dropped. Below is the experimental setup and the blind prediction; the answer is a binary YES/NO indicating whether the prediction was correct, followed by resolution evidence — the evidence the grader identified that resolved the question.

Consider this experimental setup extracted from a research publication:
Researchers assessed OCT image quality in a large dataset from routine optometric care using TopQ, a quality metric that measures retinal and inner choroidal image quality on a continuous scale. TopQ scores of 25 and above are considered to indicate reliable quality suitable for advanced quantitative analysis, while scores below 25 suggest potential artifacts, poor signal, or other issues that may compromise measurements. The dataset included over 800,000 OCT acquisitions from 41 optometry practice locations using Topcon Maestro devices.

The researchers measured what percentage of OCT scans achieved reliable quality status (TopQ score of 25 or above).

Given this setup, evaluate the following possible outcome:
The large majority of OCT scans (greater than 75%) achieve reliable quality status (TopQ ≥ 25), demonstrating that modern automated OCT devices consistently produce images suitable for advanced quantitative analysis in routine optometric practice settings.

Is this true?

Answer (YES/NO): YES